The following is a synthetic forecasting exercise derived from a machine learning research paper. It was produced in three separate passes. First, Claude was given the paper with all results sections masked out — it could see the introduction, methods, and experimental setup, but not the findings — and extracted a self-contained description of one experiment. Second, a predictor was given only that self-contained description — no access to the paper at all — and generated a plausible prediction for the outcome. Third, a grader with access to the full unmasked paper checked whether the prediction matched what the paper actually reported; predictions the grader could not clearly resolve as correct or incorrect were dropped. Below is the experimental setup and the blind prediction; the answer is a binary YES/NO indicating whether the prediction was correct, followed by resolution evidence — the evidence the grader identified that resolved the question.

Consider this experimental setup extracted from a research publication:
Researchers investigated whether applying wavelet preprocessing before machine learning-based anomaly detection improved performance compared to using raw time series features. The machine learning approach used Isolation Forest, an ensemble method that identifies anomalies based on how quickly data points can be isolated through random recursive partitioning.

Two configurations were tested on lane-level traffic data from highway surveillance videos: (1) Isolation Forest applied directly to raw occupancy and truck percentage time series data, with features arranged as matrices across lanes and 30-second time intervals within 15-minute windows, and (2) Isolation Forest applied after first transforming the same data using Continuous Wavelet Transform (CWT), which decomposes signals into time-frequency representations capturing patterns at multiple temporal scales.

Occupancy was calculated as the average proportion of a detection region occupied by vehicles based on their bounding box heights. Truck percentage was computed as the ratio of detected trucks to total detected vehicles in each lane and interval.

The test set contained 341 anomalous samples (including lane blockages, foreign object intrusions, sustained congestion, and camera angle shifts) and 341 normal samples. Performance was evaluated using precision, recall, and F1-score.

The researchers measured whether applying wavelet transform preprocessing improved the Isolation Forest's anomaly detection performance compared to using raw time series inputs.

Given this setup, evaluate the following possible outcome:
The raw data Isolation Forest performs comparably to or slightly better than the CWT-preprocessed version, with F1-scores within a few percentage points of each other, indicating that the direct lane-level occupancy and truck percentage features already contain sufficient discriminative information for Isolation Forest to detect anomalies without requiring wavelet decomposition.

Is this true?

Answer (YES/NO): NO